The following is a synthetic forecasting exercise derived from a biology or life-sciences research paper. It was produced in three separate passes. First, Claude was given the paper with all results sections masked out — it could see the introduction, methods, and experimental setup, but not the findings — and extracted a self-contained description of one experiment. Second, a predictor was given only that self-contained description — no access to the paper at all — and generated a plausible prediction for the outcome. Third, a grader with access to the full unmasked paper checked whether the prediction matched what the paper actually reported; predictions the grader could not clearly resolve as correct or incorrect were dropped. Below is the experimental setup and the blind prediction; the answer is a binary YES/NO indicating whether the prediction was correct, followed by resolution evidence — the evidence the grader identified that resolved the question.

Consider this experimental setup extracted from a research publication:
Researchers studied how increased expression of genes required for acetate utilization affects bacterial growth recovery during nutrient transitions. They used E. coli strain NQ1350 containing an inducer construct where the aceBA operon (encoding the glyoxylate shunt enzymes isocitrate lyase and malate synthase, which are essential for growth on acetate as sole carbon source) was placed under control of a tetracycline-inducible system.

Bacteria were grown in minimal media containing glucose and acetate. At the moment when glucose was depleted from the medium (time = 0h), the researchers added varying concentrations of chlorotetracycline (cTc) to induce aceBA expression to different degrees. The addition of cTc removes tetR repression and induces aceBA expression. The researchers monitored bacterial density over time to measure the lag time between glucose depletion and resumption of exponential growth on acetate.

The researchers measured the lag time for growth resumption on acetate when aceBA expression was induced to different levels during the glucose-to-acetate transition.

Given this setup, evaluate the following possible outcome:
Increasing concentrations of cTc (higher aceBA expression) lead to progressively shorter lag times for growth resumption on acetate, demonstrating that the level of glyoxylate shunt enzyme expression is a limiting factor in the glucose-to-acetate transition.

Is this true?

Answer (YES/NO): YES